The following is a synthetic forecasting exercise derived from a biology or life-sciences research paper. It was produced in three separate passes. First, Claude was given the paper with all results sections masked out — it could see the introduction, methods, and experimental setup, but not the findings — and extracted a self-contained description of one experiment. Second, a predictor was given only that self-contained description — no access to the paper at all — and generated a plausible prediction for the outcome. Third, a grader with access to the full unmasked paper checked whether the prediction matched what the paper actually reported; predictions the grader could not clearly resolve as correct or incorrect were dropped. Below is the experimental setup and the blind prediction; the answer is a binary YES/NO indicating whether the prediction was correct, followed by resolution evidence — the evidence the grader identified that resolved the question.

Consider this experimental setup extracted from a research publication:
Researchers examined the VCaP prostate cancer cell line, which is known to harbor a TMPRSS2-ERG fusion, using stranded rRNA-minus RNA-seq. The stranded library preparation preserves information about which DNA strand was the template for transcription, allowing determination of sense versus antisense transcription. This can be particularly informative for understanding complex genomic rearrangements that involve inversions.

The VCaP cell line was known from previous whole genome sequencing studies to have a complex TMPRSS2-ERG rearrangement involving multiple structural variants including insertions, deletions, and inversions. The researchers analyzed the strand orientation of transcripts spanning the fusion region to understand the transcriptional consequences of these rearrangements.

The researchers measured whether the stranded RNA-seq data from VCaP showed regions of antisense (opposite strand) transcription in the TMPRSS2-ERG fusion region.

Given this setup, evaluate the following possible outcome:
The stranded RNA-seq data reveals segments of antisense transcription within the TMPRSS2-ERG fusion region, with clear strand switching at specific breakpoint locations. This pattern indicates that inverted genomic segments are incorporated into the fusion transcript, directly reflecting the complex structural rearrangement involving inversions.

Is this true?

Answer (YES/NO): YES